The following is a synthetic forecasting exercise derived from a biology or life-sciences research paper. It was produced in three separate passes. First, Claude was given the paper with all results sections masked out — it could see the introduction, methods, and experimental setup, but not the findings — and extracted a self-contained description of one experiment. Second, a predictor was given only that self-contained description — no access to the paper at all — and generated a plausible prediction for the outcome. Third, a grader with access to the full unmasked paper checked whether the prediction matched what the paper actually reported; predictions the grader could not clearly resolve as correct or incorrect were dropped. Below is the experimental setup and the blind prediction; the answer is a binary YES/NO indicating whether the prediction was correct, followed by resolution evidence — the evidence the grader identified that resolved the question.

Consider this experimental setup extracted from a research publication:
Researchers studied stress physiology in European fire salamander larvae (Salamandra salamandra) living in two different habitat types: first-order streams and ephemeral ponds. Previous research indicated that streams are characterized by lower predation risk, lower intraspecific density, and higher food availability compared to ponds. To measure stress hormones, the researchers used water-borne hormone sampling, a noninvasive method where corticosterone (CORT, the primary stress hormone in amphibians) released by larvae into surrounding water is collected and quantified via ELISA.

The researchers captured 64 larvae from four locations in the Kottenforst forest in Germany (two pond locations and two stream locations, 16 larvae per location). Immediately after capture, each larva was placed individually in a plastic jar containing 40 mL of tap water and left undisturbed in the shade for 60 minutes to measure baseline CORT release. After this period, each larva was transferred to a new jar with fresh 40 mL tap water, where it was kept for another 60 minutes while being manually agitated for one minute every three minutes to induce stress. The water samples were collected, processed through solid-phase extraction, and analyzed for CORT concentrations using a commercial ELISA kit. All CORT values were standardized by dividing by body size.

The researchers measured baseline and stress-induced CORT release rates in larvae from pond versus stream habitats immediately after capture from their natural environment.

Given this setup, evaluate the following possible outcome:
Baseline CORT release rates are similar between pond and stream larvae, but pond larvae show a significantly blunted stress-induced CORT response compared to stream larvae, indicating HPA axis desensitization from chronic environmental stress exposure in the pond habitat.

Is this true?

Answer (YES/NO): NO